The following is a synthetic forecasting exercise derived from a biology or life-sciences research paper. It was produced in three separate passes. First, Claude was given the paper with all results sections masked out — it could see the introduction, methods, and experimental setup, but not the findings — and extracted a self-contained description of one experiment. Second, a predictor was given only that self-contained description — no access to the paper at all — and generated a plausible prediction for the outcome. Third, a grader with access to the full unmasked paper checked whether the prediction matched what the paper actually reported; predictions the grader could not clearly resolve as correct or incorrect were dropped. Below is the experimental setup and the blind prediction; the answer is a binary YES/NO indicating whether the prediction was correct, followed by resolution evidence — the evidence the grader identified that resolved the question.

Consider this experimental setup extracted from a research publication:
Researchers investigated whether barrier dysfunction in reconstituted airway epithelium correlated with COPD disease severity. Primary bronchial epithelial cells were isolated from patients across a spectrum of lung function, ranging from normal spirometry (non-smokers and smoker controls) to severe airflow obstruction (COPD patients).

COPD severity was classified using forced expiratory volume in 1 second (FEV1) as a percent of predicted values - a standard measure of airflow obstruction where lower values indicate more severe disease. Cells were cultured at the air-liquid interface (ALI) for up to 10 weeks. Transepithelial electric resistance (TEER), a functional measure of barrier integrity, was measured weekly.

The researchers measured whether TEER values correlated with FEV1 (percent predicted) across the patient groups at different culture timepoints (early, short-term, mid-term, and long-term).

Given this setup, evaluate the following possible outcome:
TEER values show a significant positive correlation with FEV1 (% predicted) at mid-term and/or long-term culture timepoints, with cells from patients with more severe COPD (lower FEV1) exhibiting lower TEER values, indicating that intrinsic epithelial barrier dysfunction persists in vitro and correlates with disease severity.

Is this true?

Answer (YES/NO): YES